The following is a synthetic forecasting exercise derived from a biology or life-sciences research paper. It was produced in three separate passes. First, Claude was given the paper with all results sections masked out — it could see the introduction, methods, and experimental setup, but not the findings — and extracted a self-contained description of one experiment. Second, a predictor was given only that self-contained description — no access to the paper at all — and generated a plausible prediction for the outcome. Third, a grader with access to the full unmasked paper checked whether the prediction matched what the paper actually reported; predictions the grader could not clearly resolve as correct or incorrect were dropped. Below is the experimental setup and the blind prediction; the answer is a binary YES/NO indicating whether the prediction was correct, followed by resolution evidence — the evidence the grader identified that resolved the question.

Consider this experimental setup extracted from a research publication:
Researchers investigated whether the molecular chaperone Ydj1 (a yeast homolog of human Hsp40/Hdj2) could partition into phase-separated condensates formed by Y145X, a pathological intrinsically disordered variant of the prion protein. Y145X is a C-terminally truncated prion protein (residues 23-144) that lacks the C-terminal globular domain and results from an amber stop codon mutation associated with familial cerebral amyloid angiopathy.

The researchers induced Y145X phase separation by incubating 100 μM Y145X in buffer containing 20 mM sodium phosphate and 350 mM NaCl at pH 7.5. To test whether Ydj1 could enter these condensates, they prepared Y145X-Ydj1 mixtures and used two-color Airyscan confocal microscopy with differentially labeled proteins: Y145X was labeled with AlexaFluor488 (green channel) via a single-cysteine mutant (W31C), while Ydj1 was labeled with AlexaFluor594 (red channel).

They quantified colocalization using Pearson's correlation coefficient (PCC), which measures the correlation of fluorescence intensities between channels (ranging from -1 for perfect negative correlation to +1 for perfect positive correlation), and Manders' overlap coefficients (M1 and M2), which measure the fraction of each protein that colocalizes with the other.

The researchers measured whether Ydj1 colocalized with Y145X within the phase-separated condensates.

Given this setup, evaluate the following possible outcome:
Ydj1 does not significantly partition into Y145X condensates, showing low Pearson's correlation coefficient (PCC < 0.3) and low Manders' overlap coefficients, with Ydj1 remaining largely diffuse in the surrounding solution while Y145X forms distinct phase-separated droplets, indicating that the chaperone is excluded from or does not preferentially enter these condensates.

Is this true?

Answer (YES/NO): NO